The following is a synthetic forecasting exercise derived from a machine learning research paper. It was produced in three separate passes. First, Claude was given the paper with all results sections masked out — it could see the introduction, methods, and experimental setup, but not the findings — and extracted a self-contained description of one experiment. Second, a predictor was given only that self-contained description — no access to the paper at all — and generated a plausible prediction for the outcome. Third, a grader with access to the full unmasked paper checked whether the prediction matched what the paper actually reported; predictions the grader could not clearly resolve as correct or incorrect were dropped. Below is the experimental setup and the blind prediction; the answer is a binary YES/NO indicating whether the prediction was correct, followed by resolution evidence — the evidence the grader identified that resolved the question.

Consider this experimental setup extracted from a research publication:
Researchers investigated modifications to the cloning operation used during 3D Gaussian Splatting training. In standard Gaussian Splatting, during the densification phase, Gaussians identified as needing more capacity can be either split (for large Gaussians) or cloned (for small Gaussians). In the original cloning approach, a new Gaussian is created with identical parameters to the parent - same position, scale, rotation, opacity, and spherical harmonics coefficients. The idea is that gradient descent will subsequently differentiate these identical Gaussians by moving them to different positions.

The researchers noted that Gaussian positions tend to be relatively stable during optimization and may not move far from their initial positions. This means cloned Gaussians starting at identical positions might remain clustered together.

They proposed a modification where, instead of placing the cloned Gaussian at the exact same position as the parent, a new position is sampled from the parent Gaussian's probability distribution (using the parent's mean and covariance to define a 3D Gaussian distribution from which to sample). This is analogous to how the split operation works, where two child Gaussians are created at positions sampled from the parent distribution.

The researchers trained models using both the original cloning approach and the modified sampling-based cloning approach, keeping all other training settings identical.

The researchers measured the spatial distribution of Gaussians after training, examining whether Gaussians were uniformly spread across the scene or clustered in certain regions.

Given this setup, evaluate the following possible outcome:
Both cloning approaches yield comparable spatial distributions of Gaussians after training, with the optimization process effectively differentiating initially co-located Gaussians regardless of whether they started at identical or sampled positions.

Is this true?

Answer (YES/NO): NO